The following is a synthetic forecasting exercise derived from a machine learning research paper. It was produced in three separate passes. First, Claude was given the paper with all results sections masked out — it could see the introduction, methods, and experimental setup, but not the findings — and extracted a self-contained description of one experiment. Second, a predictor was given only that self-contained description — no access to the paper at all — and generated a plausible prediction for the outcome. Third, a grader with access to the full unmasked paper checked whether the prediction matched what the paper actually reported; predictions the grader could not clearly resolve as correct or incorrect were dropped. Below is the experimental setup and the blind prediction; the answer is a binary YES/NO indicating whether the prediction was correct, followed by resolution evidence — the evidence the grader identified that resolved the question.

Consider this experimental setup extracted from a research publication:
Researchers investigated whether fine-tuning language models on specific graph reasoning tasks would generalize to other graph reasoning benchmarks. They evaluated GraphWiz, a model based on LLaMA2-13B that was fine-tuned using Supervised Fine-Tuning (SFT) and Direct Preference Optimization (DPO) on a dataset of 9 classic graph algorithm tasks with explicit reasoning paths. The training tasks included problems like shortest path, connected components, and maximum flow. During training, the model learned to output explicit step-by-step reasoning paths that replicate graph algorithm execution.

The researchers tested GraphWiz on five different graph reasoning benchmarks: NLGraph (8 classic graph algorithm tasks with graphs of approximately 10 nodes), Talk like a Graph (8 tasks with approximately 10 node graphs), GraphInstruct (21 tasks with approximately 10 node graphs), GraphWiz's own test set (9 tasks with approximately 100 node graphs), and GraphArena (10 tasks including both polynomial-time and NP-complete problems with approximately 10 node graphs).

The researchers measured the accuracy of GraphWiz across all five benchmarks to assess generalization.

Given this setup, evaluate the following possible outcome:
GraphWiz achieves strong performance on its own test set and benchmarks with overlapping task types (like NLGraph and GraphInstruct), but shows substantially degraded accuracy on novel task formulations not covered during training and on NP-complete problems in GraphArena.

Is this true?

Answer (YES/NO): NO